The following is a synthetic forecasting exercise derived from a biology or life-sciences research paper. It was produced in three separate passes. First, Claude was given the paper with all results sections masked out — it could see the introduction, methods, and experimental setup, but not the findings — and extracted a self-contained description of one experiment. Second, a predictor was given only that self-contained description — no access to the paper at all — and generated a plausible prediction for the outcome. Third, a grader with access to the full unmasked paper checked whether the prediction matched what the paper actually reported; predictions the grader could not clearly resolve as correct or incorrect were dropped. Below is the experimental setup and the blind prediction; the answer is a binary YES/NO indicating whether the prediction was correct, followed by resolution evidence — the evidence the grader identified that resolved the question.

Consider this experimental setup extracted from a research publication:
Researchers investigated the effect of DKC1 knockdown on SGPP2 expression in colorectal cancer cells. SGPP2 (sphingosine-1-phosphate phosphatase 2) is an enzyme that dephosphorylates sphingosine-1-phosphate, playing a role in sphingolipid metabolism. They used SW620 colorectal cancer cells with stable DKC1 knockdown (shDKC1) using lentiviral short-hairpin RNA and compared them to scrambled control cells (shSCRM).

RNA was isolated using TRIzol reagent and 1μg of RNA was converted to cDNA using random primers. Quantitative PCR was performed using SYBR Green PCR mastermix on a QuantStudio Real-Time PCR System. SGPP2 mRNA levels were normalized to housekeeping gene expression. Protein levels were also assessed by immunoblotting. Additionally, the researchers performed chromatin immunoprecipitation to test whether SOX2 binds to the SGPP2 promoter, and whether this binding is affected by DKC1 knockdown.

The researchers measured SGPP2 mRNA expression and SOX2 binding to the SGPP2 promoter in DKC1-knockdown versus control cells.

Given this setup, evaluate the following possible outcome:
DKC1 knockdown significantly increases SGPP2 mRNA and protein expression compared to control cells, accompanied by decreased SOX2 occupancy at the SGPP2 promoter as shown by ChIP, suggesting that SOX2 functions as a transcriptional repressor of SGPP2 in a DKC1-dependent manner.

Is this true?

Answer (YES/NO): NO